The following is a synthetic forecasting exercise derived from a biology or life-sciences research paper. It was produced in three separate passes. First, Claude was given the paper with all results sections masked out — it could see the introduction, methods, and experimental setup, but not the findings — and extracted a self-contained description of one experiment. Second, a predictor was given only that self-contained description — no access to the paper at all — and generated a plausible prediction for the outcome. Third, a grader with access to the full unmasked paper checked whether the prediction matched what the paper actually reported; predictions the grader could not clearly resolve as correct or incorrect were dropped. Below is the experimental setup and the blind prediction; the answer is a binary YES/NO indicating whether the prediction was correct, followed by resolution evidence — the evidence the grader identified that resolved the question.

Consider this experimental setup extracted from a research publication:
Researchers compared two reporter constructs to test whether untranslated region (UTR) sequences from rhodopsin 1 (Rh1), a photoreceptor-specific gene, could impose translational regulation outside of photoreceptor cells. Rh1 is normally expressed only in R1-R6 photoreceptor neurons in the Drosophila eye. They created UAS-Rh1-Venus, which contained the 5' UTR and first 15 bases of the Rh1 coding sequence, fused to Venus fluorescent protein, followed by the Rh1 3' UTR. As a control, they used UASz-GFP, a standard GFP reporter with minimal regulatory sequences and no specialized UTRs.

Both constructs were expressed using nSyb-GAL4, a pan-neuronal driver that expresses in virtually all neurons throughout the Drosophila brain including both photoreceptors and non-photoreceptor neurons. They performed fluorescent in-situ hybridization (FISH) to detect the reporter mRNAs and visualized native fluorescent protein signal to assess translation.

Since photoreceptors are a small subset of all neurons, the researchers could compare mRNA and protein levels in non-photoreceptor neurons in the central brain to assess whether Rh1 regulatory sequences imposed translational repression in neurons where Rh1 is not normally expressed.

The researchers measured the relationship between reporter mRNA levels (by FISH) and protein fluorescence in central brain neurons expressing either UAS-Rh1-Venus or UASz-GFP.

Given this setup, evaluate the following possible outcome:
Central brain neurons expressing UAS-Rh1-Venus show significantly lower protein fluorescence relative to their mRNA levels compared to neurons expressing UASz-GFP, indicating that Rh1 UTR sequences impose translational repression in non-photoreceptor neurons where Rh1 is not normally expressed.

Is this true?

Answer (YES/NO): NO